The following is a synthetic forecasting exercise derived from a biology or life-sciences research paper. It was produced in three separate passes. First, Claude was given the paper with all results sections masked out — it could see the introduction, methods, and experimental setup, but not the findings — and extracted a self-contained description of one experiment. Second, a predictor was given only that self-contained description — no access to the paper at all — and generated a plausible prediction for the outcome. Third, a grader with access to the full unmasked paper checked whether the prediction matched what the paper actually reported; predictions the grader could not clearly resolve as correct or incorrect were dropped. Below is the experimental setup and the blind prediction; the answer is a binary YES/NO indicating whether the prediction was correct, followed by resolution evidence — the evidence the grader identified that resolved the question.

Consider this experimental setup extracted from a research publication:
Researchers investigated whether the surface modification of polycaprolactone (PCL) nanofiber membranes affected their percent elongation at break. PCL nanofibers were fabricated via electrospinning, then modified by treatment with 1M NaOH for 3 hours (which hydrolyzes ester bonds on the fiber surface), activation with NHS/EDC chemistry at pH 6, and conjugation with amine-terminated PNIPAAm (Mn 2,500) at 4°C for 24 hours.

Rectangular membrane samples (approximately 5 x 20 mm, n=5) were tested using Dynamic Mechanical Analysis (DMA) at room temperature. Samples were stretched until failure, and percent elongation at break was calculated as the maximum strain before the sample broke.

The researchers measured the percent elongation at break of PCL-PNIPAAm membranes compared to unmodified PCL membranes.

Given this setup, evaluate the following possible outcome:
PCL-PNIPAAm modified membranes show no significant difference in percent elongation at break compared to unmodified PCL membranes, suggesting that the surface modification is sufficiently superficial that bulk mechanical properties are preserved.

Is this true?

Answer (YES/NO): NO